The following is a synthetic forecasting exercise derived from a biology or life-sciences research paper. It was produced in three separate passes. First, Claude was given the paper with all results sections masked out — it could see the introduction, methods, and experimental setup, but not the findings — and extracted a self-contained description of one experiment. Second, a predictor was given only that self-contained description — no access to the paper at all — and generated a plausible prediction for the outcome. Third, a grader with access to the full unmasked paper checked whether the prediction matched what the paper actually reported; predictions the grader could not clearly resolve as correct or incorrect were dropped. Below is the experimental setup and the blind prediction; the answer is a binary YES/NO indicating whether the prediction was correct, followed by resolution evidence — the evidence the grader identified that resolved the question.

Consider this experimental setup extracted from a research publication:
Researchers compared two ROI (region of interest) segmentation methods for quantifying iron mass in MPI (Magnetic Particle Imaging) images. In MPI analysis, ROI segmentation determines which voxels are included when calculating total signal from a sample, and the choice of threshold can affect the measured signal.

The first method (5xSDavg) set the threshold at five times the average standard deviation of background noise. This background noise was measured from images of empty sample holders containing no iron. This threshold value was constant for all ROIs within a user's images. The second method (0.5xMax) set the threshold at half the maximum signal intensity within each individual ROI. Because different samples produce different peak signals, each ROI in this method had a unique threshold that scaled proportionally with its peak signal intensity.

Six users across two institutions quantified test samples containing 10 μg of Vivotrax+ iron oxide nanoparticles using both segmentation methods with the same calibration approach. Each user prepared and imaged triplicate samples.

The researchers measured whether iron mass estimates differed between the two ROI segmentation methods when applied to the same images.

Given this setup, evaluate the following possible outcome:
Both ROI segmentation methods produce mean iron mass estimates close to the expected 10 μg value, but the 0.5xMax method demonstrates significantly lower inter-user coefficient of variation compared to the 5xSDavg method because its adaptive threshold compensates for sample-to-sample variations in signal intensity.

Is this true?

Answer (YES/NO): NO